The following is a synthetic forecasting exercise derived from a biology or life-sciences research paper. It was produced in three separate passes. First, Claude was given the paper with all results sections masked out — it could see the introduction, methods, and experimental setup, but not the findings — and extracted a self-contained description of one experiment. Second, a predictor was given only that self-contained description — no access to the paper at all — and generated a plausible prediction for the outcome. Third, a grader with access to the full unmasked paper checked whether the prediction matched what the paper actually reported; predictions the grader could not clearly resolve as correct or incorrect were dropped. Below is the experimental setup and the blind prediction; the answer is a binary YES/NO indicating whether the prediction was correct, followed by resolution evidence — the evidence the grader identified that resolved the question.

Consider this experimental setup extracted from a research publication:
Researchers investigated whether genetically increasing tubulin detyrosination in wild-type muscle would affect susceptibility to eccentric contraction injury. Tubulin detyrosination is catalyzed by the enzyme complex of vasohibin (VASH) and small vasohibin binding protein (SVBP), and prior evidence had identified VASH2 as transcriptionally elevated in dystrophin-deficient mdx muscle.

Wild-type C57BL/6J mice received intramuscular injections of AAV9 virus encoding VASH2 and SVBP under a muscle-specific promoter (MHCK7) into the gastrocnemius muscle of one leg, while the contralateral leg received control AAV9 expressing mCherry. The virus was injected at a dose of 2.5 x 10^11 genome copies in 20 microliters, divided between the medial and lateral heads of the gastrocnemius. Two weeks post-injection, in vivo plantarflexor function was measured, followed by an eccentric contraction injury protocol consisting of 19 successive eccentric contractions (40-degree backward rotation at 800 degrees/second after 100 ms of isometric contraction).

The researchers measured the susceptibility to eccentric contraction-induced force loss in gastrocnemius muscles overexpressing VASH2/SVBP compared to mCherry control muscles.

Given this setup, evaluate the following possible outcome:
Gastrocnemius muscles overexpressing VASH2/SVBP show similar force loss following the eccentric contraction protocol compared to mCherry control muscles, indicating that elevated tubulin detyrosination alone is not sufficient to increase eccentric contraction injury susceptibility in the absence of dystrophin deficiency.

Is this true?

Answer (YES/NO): YES